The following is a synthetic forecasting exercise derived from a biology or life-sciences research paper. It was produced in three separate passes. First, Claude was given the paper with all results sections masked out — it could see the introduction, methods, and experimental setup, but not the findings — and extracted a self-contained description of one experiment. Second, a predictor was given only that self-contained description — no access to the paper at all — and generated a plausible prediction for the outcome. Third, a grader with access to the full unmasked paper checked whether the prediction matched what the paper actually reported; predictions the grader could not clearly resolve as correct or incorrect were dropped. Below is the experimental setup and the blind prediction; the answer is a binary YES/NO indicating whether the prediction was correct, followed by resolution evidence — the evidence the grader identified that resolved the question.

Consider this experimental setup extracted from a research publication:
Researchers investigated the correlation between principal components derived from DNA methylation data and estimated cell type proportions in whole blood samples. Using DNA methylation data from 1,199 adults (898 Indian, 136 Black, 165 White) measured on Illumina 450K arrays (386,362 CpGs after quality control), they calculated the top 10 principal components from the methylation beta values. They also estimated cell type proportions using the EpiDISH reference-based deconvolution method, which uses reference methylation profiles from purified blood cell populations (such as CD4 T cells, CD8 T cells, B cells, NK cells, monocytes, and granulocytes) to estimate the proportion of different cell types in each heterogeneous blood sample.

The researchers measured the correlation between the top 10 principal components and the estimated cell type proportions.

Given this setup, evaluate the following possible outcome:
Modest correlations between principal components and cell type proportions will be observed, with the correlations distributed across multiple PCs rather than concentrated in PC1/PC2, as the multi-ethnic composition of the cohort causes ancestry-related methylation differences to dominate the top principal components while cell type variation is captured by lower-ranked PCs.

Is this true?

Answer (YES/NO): NO